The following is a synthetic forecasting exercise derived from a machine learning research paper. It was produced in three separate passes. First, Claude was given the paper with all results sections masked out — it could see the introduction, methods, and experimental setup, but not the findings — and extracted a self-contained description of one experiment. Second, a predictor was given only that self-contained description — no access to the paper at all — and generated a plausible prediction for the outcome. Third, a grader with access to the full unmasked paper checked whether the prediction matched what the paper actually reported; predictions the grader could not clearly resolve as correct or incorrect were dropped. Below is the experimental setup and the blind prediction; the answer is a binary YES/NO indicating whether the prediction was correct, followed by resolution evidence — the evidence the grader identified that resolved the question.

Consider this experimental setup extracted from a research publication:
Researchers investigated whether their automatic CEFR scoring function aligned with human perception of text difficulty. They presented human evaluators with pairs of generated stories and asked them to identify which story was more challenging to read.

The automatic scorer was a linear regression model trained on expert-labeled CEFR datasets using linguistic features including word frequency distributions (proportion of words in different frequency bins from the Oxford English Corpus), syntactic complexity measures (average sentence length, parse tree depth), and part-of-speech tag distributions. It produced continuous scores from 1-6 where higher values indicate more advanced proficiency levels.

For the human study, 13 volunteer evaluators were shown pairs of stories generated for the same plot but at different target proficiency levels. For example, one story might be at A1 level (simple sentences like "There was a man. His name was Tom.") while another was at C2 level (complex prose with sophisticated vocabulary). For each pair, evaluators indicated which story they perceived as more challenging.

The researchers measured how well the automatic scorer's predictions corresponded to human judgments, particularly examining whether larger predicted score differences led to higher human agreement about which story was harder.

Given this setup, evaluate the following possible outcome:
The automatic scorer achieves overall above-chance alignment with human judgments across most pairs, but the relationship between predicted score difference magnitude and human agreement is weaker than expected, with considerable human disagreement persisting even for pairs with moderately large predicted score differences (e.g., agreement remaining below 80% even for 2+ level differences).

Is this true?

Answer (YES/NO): NO